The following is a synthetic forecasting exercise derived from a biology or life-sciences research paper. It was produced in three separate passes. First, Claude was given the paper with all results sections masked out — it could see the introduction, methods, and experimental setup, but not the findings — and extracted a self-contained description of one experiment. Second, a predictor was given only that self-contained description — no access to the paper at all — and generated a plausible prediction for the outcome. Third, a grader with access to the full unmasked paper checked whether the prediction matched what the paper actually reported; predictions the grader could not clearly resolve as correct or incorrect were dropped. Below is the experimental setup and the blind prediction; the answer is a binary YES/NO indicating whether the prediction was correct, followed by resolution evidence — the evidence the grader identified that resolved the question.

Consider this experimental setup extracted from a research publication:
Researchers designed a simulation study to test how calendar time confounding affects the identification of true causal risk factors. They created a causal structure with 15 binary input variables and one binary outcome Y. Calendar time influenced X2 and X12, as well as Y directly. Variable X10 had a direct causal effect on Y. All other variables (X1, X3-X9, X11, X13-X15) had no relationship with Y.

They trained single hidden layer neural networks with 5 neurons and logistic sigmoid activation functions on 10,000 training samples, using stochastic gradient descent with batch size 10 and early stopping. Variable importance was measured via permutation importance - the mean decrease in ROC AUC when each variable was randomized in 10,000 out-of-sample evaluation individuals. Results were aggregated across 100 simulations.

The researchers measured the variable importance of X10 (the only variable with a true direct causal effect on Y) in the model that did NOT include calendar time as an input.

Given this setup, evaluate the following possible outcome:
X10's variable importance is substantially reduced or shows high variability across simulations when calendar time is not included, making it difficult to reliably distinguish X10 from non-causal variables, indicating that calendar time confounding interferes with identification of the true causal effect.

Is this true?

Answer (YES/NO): NO